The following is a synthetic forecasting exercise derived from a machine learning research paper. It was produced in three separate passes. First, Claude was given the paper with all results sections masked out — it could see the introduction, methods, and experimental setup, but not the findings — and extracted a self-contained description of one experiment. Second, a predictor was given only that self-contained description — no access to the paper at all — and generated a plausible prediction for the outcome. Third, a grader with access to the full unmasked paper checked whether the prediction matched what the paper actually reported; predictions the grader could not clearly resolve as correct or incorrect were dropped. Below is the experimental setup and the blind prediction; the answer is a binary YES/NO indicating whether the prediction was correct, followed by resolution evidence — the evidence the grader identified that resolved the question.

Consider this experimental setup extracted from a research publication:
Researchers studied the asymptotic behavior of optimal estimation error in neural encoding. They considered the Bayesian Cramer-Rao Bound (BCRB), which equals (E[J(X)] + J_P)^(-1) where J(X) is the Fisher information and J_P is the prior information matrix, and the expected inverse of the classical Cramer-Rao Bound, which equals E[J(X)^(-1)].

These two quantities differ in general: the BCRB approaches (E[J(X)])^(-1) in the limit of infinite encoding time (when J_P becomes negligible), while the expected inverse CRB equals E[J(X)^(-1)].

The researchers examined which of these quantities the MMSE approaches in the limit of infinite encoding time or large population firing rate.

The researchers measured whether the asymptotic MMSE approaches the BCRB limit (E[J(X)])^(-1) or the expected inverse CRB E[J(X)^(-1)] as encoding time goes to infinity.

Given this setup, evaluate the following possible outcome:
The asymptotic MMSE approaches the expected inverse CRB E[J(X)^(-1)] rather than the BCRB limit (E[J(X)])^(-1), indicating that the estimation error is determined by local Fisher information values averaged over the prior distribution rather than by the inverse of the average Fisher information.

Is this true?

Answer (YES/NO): YES